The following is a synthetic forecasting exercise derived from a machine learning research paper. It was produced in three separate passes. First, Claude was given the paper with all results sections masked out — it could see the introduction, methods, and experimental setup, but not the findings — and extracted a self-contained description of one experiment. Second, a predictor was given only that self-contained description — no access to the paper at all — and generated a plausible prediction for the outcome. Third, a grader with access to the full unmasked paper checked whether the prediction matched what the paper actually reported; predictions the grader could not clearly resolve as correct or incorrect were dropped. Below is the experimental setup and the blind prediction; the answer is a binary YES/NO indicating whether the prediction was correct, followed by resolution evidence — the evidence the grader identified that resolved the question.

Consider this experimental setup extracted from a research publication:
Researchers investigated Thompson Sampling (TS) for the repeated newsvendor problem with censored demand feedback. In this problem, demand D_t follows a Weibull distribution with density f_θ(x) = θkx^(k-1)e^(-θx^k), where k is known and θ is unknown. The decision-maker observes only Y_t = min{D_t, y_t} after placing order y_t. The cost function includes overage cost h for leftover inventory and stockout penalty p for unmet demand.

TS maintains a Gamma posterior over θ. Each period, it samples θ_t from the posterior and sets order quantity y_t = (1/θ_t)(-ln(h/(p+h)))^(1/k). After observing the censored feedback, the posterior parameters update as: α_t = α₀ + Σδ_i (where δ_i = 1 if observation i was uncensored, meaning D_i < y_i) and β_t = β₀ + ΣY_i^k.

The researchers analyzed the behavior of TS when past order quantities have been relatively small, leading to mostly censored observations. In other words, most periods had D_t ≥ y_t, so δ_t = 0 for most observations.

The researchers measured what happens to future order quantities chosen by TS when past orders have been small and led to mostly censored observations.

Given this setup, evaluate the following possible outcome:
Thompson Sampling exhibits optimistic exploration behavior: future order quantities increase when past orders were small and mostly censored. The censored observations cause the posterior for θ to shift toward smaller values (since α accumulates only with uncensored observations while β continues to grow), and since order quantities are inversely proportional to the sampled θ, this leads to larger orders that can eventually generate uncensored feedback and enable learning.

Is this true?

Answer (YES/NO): YES